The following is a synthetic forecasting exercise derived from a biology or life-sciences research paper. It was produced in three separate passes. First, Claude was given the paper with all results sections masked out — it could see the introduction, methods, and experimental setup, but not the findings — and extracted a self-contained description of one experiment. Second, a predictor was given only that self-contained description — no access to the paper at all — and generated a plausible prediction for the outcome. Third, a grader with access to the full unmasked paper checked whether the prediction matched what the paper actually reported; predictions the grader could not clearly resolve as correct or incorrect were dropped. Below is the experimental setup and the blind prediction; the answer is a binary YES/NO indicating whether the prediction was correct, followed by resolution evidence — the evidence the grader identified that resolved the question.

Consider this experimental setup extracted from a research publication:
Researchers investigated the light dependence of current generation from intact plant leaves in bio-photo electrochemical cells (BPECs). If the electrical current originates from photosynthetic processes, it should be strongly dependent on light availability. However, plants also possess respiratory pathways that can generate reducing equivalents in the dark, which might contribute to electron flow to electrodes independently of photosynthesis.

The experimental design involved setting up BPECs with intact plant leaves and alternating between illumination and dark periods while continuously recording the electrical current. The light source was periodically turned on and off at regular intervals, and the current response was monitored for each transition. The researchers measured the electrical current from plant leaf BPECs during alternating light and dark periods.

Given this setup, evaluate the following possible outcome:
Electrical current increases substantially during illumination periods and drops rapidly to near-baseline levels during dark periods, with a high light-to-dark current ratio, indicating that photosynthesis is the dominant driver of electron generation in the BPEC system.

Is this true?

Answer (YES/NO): YES